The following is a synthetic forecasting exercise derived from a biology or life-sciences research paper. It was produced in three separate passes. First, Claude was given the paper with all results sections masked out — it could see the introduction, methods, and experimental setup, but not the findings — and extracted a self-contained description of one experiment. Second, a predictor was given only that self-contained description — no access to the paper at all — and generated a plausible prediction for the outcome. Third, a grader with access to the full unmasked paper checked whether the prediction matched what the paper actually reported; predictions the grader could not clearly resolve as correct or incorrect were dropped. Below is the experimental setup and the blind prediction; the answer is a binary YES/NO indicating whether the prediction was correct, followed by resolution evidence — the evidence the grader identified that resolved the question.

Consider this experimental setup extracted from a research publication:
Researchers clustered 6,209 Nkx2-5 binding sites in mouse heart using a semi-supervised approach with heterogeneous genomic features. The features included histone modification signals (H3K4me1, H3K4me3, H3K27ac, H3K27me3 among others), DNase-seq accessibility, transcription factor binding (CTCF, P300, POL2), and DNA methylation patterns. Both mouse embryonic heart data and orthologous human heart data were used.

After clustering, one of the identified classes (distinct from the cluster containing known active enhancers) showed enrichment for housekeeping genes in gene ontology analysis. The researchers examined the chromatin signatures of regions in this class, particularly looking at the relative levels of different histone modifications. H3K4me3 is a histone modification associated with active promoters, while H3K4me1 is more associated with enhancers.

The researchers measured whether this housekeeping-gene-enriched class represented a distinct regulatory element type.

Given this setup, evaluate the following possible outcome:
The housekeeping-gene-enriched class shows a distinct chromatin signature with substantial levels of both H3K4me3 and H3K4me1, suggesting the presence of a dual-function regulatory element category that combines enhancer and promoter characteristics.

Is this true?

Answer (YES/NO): NO